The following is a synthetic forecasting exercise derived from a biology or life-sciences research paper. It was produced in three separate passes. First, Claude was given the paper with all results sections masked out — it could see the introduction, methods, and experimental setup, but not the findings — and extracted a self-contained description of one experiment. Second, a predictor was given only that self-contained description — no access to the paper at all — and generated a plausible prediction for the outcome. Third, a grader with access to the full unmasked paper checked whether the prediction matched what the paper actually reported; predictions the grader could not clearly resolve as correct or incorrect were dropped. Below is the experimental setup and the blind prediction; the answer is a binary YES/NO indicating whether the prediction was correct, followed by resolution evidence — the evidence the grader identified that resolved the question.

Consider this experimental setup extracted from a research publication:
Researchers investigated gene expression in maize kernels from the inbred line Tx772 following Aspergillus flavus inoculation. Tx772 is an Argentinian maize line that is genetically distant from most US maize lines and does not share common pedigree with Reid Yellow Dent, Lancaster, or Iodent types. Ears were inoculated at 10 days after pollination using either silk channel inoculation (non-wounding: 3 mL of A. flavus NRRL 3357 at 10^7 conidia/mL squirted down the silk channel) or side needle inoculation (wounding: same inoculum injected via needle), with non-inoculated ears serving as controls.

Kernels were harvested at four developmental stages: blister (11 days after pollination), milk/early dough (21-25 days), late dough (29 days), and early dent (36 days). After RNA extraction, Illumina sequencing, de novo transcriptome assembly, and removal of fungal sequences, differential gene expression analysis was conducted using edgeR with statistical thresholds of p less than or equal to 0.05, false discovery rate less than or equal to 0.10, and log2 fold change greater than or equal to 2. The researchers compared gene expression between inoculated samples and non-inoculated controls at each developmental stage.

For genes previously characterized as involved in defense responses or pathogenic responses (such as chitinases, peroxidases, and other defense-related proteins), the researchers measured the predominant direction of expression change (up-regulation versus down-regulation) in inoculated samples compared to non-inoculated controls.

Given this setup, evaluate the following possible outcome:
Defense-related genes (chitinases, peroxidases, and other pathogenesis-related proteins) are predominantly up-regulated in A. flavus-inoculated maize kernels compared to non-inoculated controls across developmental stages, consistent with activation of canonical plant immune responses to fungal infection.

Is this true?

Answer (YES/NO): YES